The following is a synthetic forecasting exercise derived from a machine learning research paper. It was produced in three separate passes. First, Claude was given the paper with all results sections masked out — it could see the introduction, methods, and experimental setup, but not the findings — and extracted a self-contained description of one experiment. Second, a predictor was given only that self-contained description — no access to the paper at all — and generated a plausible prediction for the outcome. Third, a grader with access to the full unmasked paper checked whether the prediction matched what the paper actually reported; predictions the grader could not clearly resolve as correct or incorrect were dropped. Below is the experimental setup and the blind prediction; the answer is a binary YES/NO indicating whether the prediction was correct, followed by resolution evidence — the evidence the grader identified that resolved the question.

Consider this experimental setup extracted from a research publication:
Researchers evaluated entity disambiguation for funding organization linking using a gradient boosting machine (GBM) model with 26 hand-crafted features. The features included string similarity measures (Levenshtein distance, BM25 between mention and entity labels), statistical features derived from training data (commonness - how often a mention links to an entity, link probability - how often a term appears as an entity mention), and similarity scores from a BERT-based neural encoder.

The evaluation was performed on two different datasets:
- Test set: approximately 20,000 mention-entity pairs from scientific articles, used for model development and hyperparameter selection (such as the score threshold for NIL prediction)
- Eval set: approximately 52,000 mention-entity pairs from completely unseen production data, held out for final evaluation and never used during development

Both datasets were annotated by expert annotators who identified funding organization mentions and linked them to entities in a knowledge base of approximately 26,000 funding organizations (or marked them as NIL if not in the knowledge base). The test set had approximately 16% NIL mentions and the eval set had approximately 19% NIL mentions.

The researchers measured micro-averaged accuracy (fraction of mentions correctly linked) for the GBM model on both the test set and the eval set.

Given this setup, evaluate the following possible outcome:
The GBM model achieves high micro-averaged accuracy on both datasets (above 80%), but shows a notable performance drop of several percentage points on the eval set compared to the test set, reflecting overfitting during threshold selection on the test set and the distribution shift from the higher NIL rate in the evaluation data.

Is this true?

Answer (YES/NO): NO